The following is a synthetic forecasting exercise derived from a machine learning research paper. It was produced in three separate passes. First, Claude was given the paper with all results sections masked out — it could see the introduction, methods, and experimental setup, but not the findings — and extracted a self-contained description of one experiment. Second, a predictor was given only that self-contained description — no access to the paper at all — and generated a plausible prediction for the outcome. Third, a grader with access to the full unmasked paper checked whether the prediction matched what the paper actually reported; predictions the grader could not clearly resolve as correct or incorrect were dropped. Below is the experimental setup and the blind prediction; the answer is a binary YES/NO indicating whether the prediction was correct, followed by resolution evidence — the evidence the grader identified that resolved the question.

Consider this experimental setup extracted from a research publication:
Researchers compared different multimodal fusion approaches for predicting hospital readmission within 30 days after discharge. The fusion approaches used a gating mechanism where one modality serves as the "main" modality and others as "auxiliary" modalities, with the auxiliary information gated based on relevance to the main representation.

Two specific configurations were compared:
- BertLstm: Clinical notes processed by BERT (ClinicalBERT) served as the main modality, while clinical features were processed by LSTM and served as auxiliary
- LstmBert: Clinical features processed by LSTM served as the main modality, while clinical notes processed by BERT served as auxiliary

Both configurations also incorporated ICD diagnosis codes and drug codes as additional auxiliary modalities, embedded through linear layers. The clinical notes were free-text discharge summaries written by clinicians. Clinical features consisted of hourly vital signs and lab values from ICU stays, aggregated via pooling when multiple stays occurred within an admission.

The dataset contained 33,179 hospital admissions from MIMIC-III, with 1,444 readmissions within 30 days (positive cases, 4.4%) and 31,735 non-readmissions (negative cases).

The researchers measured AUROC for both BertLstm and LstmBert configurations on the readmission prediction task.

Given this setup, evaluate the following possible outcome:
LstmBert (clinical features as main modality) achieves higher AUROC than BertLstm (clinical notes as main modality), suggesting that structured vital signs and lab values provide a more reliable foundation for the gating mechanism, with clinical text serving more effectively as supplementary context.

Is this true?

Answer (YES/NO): NO